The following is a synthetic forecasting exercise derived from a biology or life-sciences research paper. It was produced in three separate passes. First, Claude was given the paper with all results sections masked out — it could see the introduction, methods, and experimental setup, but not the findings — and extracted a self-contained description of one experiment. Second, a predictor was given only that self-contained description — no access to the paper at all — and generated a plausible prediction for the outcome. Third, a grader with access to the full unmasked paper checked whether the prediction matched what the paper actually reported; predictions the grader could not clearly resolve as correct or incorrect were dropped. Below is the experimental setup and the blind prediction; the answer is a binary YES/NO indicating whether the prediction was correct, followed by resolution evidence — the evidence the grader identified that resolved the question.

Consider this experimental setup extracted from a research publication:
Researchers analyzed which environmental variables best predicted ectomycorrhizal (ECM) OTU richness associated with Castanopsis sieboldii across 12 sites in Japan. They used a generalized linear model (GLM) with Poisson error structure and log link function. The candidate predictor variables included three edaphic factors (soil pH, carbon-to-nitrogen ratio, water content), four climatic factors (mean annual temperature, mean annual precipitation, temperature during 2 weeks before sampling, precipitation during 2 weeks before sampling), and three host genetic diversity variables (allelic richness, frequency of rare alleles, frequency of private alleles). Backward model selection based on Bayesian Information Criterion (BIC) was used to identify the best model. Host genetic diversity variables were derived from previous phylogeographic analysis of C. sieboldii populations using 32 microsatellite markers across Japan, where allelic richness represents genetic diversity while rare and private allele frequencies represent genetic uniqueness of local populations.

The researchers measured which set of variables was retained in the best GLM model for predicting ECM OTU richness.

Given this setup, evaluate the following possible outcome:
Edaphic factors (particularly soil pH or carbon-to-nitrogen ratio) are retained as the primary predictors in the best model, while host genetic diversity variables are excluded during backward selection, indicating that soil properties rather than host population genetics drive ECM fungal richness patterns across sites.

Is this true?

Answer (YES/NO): NO